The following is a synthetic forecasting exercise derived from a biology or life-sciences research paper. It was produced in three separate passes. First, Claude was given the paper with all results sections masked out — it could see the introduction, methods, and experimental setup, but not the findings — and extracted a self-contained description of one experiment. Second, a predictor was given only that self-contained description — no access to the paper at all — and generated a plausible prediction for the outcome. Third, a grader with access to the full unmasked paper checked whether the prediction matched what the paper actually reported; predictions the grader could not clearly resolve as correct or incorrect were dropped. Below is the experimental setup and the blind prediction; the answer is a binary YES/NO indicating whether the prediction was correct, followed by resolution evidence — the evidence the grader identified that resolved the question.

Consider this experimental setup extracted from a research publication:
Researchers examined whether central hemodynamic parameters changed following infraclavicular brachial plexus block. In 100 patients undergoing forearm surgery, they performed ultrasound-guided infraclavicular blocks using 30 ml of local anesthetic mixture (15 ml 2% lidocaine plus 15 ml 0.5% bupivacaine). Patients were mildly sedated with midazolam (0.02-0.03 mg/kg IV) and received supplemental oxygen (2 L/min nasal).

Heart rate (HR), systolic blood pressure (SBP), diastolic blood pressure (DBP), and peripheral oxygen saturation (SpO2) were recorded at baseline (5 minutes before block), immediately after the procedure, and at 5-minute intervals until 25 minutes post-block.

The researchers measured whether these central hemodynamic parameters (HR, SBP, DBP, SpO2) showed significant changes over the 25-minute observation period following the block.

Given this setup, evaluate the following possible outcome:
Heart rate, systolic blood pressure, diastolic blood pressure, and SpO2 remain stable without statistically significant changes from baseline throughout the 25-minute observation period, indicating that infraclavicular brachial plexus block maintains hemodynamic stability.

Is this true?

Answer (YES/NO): NO